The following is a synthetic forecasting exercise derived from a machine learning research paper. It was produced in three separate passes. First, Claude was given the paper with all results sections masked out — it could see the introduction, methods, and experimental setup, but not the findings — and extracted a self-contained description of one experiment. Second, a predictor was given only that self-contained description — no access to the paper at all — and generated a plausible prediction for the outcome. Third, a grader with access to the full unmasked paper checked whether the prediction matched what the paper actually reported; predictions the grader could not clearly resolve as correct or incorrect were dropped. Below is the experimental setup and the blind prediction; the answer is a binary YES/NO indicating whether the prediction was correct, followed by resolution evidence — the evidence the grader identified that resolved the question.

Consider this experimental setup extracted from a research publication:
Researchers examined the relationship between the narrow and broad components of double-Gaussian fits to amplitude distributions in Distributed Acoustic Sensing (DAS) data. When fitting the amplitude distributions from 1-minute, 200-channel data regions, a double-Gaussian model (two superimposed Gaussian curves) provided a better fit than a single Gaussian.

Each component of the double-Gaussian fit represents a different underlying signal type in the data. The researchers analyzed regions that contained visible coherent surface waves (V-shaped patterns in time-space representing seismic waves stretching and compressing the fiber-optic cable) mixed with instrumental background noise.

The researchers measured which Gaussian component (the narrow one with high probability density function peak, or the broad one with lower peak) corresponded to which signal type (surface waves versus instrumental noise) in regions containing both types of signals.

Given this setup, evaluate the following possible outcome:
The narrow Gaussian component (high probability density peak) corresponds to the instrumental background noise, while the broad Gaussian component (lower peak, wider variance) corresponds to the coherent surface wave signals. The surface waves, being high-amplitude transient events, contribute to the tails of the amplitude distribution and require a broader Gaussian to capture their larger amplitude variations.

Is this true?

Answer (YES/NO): YES